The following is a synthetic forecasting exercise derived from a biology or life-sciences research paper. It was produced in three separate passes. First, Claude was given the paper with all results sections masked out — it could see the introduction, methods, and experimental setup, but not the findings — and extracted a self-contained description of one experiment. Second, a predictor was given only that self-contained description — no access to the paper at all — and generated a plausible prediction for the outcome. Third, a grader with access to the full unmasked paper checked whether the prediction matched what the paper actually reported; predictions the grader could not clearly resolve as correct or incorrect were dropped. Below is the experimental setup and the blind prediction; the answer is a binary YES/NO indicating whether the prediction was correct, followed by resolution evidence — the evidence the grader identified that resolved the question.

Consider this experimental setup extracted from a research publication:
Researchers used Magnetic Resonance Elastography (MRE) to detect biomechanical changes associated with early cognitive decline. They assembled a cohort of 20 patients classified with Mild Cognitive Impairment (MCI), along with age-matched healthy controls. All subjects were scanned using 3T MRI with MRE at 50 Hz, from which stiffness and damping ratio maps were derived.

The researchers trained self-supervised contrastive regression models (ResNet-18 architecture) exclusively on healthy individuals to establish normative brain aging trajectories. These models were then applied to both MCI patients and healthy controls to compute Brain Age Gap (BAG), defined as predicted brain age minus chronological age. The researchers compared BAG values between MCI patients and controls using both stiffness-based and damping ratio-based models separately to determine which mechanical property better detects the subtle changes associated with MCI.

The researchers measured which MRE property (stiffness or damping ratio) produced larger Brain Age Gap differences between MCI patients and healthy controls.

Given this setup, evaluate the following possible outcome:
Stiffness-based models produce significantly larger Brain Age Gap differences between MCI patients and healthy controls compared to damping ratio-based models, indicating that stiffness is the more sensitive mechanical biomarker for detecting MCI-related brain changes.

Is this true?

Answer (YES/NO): NO